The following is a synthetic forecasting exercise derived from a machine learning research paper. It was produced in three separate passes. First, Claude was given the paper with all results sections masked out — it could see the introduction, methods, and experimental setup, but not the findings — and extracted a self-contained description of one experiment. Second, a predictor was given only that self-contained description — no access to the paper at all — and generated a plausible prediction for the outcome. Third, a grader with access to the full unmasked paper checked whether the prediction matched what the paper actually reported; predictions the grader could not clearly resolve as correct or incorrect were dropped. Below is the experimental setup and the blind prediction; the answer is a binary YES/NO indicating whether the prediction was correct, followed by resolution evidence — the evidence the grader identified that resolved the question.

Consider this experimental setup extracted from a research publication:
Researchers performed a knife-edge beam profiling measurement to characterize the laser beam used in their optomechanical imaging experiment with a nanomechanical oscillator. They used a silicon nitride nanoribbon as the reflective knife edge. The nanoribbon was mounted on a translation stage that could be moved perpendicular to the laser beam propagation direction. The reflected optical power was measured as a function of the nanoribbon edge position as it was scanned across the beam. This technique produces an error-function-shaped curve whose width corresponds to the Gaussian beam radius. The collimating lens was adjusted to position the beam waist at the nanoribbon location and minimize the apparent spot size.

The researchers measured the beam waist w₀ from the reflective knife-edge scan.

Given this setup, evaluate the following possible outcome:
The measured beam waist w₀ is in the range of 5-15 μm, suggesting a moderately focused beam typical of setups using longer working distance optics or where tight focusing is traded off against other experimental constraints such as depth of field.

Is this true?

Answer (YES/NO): NO